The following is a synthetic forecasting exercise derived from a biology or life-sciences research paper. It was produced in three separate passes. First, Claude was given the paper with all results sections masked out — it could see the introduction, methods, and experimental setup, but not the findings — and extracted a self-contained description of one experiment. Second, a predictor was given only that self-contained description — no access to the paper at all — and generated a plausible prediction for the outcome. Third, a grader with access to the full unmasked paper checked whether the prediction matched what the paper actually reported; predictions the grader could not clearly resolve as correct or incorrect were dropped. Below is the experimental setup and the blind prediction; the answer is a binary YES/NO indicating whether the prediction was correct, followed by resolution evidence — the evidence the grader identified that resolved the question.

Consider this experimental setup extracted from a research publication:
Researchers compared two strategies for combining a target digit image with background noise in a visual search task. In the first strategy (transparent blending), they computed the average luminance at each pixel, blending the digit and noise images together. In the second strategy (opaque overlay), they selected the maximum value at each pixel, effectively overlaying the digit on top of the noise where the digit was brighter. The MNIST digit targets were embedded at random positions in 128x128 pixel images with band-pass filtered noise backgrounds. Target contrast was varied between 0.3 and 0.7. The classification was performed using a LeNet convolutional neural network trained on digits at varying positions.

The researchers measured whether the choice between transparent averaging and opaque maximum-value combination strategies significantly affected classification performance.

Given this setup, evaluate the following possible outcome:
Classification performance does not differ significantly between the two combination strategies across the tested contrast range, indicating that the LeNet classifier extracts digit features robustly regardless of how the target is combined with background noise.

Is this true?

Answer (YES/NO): YES